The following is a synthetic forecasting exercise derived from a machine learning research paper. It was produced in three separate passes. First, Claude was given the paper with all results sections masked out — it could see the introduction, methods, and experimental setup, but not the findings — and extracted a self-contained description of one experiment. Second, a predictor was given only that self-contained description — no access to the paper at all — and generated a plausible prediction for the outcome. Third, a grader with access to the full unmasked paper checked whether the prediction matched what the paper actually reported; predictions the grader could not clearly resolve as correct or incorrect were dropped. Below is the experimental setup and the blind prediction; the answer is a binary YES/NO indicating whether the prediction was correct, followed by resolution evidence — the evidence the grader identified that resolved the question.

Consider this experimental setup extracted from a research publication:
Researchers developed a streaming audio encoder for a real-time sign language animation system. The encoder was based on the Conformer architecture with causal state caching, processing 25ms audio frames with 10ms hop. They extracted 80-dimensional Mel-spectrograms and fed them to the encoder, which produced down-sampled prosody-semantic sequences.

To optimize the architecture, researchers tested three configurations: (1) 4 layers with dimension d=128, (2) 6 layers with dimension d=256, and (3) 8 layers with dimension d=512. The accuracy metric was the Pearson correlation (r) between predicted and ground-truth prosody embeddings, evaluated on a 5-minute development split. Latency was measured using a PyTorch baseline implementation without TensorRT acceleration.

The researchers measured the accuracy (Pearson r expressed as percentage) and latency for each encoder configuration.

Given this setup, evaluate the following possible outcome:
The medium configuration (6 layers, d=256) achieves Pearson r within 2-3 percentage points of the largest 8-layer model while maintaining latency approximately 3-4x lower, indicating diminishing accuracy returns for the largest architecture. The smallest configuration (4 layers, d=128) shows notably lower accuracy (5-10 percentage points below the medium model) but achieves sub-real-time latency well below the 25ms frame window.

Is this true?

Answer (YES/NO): NO